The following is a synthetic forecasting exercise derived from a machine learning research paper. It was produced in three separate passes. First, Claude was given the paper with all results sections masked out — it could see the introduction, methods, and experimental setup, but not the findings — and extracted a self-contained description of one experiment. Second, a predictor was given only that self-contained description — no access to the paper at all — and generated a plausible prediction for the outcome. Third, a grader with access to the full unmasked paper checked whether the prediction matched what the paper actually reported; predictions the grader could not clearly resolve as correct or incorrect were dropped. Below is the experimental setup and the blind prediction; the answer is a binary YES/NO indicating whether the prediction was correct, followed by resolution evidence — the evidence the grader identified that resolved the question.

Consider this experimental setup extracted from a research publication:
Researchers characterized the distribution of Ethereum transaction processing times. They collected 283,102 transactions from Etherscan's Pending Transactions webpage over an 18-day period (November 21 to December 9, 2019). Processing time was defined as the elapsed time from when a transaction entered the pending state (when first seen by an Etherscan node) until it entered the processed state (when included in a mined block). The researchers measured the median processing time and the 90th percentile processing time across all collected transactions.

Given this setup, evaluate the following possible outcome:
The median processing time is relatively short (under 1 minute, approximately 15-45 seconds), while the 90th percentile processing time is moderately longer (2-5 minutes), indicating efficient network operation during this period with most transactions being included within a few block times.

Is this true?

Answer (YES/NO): NO